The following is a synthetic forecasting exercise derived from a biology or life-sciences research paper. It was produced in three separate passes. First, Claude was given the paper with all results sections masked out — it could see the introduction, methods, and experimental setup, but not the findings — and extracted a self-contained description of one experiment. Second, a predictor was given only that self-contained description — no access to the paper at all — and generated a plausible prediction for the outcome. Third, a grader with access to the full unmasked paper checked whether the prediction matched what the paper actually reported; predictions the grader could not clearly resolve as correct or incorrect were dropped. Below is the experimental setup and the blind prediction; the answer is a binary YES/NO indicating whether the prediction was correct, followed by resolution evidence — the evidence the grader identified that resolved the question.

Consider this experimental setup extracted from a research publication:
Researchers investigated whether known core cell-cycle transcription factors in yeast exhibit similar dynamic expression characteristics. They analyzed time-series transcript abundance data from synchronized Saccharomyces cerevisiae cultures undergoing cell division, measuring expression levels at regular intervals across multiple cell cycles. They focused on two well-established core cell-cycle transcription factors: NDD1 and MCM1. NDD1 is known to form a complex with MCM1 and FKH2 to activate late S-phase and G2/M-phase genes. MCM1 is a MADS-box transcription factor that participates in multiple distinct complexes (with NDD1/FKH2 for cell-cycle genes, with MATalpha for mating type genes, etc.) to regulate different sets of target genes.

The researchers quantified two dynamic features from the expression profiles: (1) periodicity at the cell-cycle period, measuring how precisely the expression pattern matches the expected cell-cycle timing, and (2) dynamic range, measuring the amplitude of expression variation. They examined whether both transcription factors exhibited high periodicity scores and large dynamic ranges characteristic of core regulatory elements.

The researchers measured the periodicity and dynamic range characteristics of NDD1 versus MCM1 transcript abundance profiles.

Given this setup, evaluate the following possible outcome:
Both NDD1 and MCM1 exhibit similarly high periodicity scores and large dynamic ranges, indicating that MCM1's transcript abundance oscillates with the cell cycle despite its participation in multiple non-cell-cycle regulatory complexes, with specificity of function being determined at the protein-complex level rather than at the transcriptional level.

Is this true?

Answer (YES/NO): NO